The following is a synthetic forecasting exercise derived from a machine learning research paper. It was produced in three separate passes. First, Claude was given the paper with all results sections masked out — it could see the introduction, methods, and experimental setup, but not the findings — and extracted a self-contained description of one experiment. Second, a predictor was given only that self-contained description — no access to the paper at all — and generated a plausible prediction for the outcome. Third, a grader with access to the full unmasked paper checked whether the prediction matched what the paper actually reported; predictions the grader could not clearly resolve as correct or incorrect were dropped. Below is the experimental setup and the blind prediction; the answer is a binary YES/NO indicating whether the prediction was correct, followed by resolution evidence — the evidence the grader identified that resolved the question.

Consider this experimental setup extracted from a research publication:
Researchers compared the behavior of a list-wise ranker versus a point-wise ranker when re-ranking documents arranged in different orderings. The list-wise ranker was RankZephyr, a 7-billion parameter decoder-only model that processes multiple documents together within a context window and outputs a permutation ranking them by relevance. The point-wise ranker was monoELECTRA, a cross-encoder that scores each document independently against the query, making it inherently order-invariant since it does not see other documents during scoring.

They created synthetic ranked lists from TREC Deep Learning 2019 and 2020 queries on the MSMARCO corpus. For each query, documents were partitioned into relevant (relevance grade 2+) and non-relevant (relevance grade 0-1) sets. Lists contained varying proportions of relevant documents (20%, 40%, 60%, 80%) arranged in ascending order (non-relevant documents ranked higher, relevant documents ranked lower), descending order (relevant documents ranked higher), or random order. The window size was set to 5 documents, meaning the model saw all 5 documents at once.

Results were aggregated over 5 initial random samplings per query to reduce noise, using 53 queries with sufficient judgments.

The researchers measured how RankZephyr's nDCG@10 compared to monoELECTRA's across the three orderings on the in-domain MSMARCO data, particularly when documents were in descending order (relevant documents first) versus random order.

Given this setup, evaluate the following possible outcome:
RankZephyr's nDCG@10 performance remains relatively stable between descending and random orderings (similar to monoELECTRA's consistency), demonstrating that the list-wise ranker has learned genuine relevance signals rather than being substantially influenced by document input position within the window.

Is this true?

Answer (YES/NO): NO